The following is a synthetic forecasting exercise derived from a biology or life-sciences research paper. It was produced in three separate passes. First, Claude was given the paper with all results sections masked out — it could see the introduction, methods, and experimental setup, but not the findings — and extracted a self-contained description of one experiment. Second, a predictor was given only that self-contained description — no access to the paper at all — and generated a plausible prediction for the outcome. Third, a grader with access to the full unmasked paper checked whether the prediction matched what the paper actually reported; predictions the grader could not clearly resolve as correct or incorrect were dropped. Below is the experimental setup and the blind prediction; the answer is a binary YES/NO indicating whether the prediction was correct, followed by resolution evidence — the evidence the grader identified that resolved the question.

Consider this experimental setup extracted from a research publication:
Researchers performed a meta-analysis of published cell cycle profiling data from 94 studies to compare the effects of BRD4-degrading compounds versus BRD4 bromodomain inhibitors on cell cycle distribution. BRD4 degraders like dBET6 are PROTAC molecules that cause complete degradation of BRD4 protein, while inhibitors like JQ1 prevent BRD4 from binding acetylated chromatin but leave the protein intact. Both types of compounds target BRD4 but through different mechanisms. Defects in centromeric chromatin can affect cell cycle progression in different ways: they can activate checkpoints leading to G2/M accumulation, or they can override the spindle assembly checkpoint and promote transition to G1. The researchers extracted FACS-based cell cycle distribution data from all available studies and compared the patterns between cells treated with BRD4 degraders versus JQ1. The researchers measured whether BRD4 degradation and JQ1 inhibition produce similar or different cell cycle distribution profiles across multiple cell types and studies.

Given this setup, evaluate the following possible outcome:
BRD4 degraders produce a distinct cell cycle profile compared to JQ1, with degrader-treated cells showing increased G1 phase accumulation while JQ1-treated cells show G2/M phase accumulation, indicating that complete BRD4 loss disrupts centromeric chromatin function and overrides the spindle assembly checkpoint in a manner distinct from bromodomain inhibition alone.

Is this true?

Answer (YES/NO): NO